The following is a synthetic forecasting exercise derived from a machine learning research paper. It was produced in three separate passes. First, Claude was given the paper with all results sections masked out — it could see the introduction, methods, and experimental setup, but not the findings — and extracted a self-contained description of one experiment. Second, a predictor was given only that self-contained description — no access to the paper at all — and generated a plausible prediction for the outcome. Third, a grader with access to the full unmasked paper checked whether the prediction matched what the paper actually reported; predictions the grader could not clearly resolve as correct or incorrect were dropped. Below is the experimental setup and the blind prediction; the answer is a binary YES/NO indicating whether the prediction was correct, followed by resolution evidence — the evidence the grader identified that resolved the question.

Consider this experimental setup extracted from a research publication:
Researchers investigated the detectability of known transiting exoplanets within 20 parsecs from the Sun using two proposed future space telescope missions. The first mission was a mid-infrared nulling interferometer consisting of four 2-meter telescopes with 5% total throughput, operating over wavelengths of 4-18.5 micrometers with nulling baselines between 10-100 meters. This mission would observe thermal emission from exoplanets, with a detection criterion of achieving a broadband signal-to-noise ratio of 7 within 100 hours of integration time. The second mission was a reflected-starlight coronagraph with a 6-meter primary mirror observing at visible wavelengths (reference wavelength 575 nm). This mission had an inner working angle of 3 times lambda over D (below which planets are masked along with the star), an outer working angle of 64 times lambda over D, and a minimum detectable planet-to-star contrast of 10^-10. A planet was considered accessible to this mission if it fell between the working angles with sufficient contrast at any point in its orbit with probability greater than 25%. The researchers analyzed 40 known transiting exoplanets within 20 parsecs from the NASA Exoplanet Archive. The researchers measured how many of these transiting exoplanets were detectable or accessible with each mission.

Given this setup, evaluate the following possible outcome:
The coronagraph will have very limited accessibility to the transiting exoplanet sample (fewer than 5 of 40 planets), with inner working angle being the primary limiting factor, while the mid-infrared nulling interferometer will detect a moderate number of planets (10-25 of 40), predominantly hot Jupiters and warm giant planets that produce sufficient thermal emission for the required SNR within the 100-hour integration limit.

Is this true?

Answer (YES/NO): NO